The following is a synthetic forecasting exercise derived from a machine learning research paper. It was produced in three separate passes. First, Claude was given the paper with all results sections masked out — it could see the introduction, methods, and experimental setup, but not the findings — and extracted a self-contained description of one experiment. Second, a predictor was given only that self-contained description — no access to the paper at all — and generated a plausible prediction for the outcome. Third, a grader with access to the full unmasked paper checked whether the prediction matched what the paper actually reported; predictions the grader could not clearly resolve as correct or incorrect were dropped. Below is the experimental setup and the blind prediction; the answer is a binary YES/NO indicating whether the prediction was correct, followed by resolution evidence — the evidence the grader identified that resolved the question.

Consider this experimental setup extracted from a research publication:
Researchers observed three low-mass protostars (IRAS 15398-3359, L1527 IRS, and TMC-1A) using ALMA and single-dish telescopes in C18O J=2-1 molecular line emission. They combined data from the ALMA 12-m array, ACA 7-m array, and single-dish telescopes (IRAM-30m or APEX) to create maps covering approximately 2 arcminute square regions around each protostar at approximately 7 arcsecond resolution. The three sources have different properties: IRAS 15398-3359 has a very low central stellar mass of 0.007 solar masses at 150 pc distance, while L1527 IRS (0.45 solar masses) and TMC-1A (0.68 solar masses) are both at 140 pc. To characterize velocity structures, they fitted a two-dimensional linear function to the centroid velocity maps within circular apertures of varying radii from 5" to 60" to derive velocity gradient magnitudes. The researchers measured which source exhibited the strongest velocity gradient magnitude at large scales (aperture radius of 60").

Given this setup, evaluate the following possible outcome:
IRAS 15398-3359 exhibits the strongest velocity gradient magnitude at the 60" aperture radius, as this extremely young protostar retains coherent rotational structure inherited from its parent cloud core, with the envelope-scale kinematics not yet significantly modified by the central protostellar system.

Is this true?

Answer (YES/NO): NO